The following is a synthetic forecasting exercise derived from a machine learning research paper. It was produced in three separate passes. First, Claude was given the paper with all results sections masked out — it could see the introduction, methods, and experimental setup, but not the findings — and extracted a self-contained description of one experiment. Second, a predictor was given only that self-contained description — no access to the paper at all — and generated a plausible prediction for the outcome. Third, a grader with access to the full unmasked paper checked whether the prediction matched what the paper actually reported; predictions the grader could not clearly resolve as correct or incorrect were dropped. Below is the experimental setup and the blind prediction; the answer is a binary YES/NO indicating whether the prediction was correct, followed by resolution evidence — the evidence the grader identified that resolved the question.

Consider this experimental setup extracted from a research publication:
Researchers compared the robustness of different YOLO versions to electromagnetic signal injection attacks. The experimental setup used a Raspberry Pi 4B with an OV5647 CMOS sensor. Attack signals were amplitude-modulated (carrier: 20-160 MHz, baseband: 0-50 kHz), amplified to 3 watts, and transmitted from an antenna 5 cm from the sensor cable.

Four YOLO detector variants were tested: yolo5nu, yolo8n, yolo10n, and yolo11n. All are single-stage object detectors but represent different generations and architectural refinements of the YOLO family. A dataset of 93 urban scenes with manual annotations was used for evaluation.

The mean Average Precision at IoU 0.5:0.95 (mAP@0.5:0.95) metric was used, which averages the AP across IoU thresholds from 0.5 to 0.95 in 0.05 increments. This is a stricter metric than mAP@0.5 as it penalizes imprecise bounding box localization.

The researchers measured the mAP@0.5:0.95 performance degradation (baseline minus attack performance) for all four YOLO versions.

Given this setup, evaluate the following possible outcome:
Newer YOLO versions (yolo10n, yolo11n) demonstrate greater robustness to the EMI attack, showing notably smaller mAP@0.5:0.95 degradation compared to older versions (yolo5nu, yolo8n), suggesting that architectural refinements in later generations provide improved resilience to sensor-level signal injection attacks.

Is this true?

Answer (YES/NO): NO